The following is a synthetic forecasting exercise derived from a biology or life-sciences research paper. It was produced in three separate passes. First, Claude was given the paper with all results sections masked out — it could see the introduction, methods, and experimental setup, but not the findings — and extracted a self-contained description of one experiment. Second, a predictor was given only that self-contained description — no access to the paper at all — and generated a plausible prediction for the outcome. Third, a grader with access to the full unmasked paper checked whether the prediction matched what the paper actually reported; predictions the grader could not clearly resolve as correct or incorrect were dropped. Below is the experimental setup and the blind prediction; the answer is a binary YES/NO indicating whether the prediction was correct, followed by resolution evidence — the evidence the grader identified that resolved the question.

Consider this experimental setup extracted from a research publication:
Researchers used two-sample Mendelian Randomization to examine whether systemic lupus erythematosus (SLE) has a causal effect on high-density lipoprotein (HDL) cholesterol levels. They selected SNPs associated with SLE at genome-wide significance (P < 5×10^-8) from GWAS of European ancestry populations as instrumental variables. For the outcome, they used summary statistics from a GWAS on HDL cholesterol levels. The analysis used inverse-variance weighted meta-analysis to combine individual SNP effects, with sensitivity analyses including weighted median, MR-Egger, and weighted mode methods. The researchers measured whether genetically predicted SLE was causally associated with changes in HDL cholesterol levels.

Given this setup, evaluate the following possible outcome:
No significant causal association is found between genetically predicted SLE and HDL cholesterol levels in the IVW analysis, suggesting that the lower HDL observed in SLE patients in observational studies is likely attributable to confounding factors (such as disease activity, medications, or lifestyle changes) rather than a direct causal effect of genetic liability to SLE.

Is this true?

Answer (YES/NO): NO